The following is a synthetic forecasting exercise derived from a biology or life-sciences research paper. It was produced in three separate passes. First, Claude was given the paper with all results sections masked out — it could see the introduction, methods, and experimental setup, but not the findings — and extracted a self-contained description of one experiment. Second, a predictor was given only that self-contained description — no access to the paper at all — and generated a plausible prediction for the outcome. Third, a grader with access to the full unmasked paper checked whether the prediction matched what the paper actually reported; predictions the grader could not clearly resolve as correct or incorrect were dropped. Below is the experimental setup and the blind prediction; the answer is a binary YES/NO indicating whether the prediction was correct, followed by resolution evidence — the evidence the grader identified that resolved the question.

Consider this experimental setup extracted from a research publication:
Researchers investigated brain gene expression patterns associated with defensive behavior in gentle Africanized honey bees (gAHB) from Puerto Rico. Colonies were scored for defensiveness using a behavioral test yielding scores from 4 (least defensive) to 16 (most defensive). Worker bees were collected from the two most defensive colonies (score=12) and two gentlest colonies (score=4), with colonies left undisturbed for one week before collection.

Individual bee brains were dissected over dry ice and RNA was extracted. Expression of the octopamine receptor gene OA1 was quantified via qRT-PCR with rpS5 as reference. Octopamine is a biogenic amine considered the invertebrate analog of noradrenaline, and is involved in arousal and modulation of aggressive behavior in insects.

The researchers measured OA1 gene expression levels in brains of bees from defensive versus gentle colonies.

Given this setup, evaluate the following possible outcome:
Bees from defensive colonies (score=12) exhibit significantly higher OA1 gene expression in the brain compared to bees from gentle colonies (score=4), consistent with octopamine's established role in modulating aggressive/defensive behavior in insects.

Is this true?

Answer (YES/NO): NO